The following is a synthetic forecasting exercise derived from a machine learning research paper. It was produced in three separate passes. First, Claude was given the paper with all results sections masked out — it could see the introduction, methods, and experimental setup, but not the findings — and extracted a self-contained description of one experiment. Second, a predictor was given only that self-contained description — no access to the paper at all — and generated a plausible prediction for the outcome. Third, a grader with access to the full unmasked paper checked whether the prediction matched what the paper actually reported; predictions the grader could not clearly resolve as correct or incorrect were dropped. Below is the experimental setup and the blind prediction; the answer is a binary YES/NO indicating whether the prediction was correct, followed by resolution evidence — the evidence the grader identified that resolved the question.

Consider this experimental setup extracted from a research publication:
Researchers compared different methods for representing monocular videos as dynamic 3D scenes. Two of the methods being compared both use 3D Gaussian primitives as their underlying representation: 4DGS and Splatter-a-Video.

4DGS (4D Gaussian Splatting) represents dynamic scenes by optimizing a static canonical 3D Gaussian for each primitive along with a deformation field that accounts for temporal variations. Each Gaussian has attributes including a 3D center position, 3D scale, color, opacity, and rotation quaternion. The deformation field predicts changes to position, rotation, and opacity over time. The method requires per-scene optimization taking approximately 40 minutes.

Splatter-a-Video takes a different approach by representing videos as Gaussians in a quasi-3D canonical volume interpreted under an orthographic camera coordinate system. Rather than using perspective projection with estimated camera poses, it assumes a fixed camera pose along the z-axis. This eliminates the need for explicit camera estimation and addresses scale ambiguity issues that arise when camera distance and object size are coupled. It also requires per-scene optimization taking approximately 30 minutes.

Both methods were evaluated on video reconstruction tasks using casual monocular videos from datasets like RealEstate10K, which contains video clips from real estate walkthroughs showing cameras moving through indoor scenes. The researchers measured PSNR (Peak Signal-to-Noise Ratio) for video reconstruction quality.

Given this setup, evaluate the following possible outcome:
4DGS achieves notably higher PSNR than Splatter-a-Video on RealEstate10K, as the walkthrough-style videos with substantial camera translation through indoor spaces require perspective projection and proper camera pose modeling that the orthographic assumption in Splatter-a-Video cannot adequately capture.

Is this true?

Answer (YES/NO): NO